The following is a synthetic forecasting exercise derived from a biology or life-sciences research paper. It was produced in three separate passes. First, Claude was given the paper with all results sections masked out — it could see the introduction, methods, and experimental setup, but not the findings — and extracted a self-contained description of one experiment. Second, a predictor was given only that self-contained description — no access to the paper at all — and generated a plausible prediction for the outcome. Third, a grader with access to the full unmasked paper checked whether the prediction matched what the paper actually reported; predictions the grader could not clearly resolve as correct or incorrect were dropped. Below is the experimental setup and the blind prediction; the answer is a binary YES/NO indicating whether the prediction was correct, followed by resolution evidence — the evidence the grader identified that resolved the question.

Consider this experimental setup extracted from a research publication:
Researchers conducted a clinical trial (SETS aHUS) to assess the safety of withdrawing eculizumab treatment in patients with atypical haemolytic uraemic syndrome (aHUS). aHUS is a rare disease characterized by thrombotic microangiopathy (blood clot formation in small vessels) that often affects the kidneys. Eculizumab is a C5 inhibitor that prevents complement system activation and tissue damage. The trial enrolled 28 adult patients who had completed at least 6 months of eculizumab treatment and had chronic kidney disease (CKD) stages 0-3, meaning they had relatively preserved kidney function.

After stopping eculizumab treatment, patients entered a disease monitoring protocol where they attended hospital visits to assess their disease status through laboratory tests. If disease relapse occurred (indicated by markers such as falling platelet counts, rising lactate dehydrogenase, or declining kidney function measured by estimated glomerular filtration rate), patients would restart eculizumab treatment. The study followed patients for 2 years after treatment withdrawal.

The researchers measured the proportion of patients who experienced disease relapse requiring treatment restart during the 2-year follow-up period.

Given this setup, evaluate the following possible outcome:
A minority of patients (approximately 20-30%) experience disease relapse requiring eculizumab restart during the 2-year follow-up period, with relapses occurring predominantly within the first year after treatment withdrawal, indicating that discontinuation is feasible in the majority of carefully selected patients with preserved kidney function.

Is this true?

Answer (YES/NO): NO